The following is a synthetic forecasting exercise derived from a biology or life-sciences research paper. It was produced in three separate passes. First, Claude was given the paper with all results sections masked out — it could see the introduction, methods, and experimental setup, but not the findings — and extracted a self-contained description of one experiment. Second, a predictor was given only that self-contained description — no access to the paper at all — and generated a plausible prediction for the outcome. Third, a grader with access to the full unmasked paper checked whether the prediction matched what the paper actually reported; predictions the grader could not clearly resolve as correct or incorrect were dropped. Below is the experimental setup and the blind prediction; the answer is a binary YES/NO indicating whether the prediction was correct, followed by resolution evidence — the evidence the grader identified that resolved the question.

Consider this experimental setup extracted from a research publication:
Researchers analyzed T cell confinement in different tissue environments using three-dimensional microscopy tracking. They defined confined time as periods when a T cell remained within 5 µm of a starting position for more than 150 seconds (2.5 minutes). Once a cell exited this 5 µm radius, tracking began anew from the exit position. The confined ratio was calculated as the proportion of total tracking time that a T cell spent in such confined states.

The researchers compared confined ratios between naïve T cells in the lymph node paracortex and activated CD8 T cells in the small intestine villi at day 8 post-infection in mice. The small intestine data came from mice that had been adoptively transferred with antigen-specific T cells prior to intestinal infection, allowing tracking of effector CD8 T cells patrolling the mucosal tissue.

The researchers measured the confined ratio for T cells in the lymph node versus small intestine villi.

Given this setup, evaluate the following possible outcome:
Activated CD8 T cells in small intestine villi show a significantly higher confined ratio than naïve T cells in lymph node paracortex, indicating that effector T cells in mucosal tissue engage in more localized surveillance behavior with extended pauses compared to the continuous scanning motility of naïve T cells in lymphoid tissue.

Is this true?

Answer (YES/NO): NO